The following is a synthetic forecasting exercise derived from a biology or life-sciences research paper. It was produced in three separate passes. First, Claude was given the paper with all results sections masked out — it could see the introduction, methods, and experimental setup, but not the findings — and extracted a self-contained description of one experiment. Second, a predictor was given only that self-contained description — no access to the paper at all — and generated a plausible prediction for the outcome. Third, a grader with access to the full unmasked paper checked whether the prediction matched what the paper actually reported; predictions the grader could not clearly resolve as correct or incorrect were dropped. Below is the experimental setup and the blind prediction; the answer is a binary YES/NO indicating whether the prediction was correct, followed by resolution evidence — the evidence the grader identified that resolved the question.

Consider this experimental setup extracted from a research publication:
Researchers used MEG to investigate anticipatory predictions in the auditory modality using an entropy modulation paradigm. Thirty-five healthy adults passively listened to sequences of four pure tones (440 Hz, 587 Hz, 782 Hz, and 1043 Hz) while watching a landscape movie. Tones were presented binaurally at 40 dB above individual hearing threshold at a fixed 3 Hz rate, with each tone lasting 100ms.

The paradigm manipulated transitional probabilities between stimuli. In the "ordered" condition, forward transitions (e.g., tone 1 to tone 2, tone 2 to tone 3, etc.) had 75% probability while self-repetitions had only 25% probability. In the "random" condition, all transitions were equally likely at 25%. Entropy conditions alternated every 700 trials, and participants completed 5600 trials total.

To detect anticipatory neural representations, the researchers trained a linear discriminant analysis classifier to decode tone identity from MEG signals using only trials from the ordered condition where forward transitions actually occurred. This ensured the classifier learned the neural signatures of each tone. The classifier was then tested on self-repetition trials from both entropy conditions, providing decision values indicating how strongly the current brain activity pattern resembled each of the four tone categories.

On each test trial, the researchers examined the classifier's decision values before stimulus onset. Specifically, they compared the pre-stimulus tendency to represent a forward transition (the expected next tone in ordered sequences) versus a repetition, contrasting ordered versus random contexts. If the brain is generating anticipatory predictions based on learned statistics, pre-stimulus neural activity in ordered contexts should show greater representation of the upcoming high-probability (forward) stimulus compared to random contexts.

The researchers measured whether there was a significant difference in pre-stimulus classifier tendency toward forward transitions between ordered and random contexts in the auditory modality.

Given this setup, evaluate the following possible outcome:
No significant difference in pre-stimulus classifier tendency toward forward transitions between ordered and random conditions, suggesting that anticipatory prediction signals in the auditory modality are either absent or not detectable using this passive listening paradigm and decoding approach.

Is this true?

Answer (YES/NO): NO